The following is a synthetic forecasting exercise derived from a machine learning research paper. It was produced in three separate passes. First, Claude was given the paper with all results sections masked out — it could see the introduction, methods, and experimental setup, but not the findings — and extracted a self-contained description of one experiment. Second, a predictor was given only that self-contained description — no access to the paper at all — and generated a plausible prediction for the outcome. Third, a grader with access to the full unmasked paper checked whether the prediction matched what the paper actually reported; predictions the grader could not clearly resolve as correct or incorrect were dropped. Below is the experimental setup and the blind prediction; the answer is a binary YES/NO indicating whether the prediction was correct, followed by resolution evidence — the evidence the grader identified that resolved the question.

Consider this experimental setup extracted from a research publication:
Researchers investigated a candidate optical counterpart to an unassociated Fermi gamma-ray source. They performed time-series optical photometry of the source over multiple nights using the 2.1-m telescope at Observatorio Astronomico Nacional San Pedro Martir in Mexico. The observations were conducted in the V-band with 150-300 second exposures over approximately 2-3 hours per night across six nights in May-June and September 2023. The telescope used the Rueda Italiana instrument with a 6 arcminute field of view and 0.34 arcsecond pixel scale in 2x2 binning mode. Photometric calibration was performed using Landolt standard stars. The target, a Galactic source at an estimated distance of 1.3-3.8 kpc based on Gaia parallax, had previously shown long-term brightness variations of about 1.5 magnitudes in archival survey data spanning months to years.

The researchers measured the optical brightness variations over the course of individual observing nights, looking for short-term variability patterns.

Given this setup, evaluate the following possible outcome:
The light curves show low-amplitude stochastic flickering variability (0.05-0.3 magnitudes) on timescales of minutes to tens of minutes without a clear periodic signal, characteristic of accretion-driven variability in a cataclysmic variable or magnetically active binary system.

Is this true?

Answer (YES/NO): NO